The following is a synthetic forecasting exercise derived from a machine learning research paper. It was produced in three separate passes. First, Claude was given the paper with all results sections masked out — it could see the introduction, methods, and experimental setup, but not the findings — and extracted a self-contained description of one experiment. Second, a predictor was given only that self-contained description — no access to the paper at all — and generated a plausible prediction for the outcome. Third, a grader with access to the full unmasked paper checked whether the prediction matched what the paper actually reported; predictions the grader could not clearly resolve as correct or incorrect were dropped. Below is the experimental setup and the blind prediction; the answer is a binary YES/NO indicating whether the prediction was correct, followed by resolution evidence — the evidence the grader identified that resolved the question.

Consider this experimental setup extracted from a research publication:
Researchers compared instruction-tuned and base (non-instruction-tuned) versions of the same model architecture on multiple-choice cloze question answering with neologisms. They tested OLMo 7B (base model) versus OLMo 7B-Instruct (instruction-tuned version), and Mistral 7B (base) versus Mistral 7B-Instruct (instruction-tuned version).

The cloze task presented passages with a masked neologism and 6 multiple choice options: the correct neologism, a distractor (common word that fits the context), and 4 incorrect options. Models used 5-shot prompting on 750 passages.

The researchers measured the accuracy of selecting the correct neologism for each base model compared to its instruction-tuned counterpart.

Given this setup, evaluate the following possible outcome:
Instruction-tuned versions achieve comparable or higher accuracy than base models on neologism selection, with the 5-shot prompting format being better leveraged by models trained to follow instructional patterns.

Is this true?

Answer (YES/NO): NO